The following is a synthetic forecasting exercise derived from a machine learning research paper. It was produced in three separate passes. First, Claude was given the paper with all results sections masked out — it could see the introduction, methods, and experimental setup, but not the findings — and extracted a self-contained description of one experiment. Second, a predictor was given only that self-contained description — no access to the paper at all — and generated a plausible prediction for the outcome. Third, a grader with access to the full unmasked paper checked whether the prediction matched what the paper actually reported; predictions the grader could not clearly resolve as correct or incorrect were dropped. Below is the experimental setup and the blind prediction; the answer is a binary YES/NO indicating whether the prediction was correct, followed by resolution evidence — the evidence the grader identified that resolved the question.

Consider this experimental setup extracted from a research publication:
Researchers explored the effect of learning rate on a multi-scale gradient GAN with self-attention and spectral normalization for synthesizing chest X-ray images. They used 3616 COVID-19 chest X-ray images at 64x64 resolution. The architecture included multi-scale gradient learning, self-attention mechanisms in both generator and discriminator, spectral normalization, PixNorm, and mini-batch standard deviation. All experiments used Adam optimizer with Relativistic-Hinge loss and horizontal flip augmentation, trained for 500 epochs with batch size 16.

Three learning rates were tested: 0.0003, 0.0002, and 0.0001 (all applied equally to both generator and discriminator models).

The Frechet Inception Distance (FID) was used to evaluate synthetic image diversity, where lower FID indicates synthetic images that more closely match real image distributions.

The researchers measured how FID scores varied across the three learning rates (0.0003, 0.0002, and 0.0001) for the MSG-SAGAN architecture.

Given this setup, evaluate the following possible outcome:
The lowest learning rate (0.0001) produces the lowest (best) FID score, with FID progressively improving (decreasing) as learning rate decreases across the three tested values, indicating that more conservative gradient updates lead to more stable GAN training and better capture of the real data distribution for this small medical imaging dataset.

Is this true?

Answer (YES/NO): NO